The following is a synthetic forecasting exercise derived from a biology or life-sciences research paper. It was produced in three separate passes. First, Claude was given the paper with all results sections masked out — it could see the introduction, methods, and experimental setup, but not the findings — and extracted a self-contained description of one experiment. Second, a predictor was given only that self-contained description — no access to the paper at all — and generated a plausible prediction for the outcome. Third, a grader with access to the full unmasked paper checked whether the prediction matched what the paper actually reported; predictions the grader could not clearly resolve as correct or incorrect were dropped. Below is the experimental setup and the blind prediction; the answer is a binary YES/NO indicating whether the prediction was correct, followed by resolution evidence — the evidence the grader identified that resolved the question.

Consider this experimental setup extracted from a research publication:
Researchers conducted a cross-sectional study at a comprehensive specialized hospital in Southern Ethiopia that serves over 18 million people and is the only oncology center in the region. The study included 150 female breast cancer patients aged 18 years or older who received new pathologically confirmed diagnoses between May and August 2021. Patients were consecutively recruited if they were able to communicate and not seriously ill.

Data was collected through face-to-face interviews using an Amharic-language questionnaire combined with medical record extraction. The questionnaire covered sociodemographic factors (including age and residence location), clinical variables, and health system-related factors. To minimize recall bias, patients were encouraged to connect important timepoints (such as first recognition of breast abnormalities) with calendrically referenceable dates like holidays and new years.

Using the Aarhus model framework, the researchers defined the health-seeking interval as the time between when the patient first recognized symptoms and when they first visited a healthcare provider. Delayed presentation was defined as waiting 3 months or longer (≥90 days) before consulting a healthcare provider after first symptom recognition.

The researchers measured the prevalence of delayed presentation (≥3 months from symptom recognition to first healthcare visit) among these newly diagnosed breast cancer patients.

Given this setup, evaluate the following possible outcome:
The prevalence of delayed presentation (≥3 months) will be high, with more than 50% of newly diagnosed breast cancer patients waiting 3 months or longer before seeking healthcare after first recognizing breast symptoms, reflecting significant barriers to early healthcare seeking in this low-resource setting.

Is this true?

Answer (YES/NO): YES